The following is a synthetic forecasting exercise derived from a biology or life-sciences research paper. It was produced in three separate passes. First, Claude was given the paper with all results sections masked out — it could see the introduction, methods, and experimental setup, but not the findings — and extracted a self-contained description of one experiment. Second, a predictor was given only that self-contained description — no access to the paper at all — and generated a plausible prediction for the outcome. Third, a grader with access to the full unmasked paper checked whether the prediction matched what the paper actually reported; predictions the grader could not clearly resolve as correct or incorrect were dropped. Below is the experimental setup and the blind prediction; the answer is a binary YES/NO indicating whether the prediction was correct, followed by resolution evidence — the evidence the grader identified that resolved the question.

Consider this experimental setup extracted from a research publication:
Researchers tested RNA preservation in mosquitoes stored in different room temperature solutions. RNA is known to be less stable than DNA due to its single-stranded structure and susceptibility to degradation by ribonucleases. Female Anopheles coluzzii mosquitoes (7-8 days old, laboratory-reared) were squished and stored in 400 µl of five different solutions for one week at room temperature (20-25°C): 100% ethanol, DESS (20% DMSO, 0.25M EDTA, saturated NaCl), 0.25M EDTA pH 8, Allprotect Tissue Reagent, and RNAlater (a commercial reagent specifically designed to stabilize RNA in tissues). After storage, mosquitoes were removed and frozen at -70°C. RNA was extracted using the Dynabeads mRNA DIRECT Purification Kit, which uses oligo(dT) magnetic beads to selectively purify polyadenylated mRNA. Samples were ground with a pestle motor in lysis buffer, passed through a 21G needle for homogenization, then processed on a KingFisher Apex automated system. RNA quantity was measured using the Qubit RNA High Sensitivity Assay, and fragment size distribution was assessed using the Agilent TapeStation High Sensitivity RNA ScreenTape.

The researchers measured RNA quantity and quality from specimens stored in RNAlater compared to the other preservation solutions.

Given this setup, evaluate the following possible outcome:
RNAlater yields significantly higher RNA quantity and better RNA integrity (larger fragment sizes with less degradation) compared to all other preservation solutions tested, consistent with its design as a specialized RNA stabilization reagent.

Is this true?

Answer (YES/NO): NO